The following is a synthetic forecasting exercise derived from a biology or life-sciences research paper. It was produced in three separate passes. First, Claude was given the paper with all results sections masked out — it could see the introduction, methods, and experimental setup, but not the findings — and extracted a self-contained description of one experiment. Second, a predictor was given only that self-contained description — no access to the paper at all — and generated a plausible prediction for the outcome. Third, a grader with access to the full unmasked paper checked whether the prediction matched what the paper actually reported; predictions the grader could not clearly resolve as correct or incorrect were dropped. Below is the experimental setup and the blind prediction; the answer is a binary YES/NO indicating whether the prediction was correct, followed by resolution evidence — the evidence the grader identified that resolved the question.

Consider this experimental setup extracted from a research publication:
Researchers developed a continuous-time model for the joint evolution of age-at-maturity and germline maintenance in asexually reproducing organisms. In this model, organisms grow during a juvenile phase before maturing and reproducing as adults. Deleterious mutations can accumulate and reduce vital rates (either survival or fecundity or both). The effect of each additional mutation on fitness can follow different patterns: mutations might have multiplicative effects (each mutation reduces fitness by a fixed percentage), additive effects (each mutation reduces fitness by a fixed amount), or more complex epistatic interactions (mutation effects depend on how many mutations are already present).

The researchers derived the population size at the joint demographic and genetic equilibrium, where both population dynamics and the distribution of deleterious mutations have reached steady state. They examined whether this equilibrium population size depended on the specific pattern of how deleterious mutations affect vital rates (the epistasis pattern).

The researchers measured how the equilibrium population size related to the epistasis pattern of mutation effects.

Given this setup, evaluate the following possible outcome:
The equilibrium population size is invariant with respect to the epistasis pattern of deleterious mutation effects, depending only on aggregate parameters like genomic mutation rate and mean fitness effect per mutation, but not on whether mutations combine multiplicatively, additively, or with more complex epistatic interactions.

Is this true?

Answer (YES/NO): YES